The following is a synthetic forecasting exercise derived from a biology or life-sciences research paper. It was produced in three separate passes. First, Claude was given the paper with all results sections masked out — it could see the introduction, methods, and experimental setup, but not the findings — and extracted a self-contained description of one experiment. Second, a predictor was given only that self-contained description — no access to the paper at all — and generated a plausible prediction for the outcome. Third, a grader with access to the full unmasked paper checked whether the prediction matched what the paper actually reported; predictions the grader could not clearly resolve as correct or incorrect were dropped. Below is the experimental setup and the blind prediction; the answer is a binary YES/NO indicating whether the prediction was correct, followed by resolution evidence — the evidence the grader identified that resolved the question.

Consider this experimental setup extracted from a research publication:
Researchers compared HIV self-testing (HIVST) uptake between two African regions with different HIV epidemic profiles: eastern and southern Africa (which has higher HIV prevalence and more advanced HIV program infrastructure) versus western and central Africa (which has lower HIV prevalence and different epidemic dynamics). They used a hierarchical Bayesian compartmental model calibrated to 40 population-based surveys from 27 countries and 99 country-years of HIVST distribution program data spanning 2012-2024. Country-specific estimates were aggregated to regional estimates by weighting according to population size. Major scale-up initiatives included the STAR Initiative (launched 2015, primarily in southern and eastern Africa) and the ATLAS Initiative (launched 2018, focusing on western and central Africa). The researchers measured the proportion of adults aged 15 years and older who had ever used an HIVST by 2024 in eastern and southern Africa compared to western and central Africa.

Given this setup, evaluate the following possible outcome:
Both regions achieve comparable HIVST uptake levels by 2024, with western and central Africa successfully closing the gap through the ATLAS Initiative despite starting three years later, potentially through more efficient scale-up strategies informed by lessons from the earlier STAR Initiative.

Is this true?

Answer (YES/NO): NO